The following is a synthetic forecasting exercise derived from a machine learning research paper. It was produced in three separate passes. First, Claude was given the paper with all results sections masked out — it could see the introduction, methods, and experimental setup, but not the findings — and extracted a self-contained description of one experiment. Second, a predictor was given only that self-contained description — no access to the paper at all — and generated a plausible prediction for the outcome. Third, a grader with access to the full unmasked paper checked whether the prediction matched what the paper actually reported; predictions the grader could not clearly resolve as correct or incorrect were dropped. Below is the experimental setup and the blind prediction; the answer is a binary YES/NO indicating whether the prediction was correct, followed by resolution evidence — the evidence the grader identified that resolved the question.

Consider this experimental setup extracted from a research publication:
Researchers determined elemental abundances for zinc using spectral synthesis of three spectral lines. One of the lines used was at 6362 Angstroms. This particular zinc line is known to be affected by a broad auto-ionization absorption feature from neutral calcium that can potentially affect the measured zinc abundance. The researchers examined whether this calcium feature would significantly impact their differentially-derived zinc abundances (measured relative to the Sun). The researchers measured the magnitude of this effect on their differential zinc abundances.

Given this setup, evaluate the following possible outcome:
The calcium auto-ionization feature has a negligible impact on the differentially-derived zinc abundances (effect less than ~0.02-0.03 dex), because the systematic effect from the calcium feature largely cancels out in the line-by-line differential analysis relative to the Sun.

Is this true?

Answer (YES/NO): YES